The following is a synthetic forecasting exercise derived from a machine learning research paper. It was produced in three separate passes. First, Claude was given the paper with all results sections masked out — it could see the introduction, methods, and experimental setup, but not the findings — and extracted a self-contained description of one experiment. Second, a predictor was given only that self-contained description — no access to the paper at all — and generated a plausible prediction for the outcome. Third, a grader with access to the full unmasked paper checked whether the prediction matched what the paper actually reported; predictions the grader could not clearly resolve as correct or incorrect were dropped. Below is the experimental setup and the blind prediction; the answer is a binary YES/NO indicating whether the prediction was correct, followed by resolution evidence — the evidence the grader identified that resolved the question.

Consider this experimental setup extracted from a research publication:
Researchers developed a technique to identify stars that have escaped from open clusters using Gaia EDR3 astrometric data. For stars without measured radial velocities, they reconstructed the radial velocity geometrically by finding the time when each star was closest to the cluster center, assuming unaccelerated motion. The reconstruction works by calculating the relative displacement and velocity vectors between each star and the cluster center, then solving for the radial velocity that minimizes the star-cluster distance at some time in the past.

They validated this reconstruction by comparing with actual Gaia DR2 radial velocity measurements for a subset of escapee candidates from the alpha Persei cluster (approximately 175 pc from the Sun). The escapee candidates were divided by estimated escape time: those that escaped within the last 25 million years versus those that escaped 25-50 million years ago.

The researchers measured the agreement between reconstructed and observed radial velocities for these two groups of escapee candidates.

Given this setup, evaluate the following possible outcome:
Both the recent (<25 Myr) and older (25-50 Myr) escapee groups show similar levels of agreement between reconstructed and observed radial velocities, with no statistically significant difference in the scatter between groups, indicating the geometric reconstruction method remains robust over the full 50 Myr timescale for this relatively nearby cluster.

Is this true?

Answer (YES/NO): NO